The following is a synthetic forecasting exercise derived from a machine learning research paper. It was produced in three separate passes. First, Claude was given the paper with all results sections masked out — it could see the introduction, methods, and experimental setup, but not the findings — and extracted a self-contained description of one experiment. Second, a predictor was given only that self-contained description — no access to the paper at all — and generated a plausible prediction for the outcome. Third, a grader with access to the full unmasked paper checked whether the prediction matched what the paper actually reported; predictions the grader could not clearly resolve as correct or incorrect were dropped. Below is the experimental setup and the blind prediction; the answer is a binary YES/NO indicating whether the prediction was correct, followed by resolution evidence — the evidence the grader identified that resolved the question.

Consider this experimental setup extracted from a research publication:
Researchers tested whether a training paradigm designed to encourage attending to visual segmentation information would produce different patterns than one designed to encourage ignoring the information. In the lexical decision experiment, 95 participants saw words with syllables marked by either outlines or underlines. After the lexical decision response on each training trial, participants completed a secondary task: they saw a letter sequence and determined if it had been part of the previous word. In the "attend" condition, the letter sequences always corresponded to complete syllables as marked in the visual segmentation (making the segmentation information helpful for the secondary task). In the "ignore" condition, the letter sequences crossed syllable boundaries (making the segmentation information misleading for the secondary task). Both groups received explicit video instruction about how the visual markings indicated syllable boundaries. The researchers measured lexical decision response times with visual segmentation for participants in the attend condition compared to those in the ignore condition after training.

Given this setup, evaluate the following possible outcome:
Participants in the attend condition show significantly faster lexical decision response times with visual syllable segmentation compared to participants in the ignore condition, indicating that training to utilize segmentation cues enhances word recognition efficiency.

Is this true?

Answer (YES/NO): NO